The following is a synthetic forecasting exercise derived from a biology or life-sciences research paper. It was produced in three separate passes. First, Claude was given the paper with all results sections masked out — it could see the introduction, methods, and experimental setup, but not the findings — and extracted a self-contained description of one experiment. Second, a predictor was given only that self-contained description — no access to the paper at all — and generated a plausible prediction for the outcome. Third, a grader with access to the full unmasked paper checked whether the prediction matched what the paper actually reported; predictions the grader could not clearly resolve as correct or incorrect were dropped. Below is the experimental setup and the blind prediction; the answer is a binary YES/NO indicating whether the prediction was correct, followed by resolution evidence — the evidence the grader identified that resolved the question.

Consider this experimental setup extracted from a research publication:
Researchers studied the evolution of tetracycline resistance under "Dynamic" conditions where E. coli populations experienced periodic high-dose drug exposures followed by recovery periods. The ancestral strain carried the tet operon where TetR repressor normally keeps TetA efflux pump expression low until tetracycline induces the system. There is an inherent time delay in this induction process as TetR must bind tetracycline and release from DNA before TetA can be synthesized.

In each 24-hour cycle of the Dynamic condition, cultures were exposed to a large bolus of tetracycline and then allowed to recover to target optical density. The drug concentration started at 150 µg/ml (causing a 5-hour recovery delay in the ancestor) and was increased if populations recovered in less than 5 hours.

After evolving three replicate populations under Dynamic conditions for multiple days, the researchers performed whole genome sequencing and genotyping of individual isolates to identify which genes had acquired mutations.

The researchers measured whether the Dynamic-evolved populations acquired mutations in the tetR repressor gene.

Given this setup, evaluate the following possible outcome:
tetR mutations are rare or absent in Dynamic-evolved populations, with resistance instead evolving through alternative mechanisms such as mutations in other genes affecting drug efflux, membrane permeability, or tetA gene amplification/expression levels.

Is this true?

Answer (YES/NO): NO